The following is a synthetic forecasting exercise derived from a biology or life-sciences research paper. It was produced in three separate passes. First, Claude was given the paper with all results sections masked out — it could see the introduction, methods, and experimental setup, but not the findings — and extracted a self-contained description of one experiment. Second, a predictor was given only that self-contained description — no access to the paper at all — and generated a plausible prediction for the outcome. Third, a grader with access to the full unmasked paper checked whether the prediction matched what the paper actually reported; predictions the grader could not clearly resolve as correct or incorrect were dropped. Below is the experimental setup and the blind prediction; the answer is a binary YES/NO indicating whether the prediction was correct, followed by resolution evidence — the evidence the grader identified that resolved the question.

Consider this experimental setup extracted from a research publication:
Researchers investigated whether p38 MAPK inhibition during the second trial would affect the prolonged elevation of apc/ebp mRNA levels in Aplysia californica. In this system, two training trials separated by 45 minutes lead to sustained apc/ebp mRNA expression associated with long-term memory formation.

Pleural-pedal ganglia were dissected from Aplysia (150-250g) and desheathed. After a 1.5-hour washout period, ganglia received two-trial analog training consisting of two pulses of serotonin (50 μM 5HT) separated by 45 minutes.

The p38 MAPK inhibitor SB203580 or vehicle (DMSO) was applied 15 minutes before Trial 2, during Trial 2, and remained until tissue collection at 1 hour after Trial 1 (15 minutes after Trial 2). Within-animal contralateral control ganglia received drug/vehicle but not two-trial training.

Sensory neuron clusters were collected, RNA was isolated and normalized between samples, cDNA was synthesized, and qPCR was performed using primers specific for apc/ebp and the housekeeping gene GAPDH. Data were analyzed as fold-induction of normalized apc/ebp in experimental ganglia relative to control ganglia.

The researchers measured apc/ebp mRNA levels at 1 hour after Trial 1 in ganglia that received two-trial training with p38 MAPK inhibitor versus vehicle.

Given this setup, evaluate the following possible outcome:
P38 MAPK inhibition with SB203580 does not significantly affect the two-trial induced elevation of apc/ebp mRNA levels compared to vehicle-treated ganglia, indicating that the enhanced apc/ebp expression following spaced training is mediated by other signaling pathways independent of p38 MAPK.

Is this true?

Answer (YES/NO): NO